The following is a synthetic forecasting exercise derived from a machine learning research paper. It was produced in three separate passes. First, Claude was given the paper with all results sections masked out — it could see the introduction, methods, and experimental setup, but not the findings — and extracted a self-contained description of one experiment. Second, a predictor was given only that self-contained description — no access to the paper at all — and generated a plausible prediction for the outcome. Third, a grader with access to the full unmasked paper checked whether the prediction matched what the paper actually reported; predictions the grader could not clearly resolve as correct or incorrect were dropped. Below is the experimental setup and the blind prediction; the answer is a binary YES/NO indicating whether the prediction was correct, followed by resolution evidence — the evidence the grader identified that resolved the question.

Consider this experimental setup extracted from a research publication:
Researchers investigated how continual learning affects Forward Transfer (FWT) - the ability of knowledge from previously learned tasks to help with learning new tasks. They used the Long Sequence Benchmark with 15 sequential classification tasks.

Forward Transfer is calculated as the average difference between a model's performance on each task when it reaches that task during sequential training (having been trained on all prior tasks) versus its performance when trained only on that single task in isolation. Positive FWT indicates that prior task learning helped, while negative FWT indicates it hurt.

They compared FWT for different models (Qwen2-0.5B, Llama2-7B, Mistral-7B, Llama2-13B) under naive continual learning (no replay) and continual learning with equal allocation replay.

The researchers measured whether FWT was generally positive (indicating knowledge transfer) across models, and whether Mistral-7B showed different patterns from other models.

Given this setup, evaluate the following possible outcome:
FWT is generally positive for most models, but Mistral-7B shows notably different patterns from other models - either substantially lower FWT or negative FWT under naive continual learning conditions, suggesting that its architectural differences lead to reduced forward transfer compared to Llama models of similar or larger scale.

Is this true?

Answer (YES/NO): YES